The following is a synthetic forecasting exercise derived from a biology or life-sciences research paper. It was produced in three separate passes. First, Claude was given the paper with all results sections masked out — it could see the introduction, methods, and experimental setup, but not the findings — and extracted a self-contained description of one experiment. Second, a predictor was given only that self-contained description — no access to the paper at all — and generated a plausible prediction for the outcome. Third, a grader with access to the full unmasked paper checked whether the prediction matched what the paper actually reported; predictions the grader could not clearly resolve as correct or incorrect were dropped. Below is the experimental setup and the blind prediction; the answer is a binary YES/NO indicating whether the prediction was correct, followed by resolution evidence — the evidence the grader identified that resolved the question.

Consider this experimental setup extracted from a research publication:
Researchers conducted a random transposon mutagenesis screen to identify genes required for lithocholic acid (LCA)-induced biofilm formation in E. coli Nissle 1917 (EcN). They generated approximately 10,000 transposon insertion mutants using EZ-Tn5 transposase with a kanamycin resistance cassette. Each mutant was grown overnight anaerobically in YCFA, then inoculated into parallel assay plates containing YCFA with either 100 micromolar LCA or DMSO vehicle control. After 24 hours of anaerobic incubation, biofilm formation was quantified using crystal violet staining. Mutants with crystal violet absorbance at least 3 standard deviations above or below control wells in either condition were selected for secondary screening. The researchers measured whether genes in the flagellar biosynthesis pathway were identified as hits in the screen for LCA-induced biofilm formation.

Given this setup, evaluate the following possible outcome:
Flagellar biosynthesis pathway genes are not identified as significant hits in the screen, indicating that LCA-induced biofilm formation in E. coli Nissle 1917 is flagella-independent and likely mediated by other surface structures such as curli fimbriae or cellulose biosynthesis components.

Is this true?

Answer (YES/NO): NO